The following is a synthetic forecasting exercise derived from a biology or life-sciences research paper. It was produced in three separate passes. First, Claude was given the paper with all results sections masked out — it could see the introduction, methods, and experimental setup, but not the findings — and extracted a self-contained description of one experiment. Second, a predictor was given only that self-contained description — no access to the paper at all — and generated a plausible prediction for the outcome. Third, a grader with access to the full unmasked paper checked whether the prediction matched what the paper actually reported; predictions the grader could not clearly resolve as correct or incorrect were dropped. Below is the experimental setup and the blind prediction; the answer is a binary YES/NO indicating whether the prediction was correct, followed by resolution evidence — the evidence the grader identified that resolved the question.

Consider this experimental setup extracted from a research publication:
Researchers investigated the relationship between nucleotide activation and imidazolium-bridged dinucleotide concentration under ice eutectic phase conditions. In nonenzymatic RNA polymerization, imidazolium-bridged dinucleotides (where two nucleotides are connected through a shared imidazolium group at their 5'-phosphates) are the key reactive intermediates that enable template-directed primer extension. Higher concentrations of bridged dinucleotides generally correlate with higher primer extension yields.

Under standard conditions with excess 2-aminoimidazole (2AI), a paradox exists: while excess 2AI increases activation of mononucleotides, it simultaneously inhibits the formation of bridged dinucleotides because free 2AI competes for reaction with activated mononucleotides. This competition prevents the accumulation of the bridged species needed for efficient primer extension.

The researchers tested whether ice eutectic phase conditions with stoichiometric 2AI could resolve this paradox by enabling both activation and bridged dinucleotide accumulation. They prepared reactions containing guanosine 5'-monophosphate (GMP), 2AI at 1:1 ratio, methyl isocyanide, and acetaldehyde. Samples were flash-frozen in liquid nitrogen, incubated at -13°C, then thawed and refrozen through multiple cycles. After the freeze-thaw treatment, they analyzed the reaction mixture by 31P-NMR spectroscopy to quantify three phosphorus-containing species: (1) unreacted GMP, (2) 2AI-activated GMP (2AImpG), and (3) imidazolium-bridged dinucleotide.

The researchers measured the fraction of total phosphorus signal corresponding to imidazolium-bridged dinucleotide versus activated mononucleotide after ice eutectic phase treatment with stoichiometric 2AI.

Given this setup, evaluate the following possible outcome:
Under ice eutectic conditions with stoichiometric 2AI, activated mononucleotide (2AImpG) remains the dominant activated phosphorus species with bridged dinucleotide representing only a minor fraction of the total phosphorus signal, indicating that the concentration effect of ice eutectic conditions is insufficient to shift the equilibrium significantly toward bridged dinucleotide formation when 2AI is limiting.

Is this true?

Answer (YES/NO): NO